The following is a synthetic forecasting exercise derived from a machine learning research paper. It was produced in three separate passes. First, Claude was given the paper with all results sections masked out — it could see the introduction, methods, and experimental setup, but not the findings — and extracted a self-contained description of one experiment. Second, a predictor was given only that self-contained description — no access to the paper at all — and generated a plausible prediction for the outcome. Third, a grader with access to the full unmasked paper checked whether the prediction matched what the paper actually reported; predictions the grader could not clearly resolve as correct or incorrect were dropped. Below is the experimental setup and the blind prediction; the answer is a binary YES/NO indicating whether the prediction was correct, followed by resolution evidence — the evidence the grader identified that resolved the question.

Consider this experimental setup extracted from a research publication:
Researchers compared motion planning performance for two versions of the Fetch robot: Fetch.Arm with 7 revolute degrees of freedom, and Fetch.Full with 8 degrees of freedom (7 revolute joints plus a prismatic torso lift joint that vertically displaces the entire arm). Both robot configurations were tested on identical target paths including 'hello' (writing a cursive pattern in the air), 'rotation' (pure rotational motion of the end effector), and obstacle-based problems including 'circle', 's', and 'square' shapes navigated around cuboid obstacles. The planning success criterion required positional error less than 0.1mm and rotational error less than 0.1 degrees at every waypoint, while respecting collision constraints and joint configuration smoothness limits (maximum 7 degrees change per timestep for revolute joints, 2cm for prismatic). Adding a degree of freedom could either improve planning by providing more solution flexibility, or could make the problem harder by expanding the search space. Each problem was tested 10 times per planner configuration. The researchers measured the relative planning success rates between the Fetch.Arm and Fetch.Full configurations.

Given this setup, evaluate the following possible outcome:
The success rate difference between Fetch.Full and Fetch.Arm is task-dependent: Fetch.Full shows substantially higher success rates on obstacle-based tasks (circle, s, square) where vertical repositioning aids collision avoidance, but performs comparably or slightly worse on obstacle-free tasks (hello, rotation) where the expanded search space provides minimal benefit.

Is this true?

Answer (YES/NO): NO